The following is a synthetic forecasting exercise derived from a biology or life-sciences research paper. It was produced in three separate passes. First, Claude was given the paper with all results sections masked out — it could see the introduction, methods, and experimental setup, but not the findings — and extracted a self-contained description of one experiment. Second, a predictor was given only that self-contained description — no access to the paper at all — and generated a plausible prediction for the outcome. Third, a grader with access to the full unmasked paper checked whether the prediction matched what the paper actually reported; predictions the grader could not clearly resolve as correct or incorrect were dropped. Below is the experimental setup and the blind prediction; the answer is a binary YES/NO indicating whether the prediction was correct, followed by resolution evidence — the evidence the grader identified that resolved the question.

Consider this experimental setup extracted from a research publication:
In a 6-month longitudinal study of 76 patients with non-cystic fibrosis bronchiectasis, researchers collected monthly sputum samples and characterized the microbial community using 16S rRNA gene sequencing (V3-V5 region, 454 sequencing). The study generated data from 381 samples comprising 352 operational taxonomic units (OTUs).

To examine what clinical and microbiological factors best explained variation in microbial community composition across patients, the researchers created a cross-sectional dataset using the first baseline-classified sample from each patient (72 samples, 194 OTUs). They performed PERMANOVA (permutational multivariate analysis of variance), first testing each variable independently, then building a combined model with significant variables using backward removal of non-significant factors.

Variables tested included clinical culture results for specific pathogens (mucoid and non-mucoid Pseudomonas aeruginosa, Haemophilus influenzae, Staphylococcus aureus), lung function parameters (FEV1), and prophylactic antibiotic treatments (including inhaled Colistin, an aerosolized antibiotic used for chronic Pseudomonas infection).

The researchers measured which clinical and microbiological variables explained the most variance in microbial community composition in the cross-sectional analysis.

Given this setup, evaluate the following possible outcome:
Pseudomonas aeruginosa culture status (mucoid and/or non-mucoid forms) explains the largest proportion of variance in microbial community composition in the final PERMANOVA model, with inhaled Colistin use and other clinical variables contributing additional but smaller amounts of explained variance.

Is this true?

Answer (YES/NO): YES